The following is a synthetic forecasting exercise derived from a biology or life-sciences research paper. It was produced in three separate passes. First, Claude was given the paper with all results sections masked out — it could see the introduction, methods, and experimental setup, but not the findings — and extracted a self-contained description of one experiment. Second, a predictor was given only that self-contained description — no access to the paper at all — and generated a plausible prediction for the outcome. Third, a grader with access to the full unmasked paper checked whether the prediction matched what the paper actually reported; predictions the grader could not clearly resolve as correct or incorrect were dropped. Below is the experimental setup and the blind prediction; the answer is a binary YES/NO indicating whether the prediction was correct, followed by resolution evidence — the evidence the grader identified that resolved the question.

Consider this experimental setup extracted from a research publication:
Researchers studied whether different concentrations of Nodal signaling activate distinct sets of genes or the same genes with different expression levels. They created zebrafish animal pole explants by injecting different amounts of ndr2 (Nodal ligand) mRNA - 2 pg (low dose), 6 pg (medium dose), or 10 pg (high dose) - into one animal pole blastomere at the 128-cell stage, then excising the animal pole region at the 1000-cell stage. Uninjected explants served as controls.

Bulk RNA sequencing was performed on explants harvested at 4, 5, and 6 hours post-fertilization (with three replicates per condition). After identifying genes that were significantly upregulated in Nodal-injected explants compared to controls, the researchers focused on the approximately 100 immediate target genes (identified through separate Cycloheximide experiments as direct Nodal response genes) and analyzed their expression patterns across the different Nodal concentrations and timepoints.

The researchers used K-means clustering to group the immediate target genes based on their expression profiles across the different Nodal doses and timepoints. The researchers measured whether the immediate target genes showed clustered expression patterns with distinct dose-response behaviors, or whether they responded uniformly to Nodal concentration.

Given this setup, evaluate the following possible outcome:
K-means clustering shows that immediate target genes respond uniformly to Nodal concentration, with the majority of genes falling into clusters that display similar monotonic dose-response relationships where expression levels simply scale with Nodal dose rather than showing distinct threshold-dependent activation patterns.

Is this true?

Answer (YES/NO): NO